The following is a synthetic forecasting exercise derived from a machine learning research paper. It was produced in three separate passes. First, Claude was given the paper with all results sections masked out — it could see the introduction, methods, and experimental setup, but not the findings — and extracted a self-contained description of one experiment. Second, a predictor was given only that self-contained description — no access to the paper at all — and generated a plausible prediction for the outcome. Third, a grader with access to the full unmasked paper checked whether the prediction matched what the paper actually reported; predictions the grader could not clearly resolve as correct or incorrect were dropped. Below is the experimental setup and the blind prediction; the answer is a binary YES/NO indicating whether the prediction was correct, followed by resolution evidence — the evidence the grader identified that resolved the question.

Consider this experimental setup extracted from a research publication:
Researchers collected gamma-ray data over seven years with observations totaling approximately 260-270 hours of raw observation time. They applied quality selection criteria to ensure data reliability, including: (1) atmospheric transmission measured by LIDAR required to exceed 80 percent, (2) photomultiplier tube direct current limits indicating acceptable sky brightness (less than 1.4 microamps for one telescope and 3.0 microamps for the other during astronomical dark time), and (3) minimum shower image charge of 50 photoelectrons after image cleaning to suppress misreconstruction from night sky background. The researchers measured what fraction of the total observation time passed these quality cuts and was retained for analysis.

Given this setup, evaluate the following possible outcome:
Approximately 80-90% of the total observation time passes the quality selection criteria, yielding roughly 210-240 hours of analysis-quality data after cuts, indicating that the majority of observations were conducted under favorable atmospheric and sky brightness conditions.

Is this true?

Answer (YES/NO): YES